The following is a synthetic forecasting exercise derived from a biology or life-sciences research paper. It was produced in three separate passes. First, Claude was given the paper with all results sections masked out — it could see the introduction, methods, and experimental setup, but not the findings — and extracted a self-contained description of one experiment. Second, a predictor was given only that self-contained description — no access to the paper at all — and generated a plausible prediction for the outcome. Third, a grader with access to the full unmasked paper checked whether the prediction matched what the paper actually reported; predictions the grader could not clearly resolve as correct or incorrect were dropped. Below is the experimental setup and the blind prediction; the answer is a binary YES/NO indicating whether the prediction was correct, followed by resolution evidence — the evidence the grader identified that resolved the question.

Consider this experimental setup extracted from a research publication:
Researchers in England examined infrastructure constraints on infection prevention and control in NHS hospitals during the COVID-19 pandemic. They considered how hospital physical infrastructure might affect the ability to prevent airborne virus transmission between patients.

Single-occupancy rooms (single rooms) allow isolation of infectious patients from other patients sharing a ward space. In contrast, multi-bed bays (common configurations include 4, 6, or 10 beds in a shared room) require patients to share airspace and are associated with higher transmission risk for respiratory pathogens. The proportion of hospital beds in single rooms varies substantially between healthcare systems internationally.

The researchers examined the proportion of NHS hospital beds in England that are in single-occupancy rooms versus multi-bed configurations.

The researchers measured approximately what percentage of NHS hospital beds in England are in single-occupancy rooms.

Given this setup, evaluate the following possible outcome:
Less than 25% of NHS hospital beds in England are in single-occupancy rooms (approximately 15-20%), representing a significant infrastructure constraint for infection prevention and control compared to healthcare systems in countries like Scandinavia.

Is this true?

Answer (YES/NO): YES